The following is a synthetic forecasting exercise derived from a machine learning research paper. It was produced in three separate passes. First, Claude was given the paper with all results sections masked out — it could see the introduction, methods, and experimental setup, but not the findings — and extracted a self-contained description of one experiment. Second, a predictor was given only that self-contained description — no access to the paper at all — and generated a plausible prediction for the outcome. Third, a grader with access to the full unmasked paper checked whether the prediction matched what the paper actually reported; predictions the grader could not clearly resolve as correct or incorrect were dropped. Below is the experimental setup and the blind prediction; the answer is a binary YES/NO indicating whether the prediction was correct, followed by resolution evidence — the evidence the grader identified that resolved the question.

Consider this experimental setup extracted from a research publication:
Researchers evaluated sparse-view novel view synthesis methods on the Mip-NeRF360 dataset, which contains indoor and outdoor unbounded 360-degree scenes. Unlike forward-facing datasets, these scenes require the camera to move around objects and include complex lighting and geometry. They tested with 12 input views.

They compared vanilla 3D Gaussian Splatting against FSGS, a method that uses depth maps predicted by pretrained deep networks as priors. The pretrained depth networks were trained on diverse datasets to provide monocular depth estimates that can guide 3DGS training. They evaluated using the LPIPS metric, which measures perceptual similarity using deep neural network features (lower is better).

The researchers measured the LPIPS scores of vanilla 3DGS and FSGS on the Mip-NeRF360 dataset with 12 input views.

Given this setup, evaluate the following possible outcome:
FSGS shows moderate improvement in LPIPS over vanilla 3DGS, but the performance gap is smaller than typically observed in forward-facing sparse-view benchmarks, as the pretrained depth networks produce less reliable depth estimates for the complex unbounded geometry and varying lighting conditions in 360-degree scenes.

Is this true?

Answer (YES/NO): NO